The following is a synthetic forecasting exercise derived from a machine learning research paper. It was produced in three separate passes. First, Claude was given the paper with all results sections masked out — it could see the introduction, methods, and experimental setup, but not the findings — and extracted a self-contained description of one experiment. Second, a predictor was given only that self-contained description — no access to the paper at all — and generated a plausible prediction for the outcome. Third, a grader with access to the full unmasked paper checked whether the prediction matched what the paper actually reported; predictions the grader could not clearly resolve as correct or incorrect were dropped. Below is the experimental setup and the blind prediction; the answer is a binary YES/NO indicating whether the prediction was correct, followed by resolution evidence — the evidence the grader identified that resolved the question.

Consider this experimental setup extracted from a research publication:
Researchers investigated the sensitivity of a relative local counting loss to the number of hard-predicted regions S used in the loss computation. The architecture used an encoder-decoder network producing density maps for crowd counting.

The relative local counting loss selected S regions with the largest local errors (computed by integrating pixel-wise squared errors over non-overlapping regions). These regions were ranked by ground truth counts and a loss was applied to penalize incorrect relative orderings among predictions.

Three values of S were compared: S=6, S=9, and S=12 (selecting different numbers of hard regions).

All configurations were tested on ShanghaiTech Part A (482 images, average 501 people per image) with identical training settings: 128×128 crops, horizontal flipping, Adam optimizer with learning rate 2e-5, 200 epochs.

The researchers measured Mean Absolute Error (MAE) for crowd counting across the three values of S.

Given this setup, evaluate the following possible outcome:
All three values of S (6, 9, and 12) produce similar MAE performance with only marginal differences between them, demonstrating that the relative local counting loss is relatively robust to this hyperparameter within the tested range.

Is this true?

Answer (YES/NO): NO